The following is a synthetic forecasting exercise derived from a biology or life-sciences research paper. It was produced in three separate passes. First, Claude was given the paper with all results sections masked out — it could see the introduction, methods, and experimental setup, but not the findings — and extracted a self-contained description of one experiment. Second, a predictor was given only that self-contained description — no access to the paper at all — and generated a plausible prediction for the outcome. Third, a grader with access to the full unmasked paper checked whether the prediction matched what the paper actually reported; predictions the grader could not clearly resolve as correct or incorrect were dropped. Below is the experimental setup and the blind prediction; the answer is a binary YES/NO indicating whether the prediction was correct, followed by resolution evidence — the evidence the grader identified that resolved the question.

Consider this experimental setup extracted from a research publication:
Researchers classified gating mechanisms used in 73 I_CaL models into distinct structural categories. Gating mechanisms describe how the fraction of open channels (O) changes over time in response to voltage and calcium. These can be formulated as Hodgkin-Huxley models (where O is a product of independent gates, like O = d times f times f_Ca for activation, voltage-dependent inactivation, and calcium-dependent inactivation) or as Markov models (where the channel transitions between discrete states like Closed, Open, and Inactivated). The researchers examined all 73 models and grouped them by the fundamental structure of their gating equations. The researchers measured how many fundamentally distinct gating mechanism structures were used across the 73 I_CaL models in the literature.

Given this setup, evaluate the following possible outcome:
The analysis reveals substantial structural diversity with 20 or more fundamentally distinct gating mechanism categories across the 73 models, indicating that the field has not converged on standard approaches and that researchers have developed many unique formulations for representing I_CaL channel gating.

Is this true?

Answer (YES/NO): NO